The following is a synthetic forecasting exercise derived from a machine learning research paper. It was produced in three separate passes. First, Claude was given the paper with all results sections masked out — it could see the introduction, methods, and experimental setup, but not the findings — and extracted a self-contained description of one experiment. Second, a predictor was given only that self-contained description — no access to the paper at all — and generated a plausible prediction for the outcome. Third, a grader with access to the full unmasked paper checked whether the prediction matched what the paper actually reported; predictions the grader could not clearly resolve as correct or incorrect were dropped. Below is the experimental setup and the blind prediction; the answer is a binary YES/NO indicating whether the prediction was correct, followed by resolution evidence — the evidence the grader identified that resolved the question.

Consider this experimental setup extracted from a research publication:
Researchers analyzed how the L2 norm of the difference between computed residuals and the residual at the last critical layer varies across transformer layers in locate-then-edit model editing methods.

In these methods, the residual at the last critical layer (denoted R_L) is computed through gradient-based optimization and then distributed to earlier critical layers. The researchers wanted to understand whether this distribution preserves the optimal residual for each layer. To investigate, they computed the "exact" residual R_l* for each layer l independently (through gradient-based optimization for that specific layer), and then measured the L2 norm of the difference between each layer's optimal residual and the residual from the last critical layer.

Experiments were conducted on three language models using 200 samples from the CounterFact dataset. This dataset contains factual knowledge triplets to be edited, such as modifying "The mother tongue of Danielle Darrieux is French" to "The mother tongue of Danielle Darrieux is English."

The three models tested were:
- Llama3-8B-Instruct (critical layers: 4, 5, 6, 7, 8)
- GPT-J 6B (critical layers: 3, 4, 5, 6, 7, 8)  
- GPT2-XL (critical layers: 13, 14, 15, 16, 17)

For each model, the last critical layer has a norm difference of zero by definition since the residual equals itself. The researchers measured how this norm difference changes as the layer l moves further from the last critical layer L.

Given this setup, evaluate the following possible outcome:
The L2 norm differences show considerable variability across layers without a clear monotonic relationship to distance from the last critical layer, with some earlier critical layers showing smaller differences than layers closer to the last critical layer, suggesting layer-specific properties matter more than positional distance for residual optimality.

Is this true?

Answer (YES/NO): NO